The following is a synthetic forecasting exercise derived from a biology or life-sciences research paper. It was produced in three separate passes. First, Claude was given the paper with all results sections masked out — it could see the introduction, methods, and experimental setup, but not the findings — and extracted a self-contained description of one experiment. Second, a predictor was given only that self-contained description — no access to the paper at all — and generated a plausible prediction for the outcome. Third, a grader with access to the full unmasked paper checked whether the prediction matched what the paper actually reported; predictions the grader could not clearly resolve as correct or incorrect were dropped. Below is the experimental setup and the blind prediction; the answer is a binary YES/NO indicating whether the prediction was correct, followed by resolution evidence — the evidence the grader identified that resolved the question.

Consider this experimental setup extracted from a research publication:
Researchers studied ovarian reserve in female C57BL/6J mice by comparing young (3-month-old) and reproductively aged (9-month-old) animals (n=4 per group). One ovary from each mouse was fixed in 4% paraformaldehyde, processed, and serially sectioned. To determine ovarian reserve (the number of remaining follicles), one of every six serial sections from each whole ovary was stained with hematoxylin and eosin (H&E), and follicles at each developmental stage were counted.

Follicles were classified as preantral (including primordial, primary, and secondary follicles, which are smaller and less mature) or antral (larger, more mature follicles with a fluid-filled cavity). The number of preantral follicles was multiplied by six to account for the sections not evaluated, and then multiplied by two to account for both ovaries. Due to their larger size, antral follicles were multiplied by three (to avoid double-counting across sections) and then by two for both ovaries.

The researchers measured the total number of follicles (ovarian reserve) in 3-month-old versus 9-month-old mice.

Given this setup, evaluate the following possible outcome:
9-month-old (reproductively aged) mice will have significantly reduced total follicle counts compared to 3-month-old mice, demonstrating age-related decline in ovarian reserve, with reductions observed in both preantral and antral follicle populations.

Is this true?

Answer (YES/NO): YES